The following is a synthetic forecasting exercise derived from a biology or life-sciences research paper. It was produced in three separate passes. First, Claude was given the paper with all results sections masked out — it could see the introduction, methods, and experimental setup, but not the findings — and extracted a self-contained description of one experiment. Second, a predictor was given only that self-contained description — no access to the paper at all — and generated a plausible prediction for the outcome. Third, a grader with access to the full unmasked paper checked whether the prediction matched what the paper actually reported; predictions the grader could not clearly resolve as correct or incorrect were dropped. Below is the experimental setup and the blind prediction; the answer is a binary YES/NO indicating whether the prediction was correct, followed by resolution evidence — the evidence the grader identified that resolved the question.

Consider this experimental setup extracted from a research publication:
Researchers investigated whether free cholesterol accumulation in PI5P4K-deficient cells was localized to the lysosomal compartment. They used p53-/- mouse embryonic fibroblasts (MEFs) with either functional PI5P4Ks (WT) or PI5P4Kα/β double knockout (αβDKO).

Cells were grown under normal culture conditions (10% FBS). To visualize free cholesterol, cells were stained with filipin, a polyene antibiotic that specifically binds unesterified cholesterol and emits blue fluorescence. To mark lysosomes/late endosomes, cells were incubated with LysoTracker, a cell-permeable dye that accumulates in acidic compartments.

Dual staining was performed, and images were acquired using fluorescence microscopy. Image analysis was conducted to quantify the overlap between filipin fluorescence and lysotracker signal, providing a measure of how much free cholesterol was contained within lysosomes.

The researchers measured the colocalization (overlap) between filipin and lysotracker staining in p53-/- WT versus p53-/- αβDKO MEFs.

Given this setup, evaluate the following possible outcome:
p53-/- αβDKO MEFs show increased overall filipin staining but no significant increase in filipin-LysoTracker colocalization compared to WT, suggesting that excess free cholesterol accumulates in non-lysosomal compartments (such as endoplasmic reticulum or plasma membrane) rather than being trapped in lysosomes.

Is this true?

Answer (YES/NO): NO